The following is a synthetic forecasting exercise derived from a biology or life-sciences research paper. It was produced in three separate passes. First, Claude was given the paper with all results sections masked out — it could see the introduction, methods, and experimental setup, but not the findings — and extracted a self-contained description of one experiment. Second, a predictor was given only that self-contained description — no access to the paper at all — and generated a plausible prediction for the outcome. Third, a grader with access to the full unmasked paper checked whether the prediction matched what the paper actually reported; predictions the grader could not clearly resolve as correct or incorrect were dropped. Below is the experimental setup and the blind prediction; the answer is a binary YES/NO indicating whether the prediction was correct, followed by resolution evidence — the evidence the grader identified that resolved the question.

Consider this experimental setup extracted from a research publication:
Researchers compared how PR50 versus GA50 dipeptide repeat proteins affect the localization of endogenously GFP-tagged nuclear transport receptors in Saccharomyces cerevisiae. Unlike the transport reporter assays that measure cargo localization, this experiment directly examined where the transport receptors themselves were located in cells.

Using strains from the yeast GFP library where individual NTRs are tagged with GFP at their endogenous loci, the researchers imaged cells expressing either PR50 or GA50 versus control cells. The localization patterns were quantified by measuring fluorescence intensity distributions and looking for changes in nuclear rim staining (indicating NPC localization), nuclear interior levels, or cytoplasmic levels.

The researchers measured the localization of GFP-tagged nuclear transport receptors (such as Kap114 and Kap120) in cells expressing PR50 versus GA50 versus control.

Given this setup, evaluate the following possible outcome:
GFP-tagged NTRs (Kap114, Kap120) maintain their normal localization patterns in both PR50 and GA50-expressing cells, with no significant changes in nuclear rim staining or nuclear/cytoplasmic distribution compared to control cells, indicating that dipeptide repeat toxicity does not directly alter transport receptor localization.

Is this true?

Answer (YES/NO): YES